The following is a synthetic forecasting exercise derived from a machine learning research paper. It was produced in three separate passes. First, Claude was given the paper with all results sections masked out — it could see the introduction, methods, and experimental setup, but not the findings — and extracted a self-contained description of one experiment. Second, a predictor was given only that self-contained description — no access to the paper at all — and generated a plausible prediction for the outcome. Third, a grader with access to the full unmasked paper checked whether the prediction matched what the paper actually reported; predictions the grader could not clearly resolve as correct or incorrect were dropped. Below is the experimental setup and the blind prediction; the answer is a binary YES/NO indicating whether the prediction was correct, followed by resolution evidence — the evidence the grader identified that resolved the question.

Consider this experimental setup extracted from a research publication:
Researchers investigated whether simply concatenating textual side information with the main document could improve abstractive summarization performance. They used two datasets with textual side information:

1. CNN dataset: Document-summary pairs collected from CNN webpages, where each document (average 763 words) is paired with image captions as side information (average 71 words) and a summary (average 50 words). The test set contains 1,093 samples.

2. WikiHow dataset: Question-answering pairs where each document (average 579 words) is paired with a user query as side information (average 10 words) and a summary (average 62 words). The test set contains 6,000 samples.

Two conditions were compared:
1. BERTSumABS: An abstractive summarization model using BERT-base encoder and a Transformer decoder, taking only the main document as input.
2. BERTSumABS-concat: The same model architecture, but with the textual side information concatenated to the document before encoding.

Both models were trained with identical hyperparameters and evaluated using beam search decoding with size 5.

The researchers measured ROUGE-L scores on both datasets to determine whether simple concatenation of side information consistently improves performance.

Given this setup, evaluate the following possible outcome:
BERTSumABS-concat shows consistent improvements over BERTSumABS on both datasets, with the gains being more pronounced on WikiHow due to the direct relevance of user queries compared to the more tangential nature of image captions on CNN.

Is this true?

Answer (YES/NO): NO